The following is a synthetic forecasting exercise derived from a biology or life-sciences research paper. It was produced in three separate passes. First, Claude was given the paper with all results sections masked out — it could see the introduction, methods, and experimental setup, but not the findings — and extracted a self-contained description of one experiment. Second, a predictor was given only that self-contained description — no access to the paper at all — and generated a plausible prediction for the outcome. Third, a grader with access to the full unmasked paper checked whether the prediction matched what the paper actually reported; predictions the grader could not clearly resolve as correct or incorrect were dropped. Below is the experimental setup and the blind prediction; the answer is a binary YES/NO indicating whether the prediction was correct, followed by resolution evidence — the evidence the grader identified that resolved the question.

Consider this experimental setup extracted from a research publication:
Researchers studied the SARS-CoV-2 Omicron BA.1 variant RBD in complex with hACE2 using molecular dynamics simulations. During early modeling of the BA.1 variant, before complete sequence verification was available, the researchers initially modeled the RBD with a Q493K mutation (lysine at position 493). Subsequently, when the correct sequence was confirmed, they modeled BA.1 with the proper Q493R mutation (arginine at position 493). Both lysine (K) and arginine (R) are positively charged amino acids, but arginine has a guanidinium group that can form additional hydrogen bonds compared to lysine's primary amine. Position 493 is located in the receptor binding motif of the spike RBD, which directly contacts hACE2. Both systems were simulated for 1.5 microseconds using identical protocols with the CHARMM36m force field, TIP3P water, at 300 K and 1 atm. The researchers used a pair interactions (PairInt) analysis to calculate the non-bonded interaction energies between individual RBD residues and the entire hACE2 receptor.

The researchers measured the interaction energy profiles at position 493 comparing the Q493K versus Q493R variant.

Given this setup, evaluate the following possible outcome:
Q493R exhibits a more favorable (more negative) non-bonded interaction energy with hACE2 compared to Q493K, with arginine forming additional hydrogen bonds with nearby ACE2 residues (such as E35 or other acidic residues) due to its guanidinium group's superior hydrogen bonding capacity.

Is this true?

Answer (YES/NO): NO